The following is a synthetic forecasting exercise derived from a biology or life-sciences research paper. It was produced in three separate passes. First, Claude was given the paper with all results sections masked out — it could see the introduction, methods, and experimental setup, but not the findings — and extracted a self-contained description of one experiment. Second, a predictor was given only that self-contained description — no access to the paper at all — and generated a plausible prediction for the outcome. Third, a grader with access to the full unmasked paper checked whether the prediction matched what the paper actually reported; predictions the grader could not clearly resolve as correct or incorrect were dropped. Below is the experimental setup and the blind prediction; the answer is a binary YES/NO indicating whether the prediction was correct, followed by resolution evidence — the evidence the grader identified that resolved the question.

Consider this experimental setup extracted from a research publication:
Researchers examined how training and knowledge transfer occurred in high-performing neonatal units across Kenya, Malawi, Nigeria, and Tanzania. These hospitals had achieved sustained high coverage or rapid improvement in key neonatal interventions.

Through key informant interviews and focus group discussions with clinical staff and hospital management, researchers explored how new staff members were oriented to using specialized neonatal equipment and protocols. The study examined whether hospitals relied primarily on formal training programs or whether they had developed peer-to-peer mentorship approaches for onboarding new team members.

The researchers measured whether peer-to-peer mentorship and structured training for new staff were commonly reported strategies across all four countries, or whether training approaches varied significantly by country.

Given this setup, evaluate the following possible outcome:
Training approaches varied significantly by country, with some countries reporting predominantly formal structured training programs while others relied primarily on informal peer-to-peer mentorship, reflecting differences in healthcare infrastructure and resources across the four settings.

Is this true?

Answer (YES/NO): NO